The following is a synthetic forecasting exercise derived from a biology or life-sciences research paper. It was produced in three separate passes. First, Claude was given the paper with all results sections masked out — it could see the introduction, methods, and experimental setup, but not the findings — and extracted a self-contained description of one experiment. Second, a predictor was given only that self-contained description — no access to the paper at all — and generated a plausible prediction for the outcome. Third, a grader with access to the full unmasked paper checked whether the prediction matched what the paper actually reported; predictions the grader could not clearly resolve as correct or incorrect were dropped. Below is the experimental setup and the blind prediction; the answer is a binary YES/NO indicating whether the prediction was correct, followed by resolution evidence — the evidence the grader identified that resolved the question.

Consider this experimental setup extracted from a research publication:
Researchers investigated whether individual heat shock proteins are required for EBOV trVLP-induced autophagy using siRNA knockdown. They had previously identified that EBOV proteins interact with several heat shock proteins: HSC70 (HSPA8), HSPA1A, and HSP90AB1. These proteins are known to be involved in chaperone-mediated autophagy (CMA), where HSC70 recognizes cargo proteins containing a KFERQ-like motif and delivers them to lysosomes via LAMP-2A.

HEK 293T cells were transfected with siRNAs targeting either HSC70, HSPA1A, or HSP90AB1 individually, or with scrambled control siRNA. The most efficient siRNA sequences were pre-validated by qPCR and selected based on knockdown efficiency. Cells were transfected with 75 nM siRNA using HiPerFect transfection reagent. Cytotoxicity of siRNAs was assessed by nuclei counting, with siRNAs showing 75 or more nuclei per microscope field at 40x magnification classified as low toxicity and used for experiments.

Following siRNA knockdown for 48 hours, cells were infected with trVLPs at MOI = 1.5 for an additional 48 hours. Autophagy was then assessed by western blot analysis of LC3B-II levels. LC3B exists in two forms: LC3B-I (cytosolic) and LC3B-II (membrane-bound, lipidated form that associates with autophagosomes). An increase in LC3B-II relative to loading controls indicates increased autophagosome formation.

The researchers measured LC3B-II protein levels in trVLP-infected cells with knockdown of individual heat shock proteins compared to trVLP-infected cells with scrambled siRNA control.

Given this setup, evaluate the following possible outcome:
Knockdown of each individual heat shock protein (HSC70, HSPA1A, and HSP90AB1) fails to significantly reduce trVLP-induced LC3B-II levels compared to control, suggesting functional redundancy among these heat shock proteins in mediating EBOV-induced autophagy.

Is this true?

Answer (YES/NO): NO